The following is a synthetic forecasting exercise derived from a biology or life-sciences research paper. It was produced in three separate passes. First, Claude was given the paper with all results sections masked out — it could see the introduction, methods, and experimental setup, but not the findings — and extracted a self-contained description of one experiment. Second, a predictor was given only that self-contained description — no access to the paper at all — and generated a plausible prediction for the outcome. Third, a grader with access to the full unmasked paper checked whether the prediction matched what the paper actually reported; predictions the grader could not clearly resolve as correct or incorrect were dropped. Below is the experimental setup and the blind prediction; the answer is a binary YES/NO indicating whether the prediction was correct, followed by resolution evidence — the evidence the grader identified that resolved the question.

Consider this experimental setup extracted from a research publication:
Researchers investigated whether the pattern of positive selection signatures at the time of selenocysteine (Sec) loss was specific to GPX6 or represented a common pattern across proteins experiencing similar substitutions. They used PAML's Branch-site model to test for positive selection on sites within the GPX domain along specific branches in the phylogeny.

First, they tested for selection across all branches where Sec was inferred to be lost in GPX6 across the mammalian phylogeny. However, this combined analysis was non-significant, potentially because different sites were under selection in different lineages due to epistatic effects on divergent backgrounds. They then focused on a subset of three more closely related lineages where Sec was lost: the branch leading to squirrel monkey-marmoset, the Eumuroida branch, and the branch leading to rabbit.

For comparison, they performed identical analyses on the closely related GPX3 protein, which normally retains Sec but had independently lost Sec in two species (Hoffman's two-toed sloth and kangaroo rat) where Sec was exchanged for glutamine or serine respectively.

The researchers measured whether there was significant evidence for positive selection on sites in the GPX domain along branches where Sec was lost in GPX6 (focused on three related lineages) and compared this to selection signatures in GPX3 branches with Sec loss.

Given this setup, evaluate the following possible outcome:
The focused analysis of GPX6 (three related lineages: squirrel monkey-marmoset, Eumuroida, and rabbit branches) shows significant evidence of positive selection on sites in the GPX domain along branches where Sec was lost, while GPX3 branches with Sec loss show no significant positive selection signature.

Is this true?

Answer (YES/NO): YES